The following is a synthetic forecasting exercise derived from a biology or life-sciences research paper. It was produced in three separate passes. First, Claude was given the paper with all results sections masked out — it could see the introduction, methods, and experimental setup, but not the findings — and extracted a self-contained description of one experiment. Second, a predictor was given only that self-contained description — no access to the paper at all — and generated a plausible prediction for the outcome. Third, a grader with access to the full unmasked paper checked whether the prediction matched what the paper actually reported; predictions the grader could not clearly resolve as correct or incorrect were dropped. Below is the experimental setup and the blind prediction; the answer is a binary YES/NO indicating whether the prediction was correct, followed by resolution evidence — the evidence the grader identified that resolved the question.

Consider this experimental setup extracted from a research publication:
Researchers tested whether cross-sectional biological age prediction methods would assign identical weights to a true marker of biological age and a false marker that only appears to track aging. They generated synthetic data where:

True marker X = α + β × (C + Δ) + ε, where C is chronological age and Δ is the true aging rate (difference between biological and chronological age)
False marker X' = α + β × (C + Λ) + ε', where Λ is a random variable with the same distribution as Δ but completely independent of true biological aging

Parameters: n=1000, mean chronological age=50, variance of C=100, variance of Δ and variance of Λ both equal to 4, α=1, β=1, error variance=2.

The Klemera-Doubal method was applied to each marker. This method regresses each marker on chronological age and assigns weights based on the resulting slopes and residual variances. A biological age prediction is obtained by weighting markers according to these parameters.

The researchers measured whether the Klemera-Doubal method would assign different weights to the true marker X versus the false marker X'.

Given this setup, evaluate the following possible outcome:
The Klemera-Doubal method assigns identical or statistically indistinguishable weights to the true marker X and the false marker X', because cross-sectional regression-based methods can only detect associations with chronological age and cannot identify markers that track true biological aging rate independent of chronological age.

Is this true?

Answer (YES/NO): YES